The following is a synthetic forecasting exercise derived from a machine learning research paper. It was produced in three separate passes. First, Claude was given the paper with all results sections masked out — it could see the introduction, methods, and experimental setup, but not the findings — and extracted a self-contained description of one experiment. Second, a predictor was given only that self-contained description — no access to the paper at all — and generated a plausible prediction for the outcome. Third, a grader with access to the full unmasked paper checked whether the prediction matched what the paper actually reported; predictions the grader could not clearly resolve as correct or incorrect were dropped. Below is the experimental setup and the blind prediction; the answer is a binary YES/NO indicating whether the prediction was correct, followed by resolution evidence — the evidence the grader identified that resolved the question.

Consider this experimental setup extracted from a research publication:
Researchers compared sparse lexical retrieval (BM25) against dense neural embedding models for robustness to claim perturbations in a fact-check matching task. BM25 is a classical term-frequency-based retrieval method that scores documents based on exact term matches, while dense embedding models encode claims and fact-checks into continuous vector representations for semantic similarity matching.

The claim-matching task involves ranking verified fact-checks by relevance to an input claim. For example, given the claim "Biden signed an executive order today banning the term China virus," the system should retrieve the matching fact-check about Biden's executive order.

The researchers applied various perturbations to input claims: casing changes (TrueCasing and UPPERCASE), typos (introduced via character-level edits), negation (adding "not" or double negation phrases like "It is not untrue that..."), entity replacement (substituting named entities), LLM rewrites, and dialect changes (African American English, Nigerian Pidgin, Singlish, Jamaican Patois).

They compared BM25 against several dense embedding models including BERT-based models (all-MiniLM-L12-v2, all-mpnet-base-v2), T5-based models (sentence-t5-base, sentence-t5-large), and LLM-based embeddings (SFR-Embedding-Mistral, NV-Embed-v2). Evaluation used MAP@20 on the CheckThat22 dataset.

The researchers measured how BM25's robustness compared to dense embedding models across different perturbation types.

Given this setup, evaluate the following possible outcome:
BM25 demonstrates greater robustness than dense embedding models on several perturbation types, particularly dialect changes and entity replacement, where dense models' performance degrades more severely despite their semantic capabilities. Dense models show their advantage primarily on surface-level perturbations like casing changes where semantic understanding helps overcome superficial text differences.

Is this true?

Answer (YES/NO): NO